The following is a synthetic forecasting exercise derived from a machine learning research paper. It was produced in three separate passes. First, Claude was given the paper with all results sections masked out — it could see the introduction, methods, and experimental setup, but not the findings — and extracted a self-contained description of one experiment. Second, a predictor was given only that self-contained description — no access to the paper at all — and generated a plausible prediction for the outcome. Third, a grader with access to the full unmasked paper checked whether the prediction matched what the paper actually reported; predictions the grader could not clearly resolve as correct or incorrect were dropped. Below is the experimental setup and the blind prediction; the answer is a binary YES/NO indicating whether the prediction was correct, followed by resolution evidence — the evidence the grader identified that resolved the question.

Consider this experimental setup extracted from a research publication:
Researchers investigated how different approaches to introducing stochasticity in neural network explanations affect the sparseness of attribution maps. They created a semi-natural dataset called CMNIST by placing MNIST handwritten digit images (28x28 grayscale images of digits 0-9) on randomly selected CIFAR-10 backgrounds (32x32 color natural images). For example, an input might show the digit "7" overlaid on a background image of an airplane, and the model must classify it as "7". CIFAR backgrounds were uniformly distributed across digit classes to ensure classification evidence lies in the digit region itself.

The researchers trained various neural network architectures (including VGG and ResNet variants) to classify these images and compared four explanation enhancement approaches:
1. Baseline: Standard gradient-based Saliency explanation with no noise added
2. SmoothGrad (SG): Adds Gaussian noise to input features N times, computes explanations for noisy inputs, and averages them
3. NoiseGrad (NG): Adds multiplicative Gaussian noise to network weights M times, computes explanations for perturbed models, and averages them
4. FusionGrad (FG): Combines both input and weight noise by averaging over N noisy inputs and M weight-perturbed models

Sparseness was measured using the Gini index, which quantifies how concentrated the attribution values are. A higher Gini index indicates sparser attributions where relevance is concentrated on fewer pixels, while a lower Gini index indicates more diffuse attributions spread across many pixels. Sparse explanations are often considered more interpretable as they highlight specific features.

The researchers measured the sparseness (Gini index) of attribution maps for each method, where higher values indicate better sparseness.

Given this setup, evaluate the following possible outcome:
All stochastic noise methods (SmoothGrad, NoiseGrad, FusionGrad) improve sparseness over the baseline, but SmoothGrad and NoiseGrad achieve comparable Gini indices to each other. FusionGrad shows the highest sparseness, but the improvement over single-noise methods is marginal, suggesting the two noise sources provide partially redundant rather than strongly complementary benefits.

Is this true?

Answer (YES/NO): NO